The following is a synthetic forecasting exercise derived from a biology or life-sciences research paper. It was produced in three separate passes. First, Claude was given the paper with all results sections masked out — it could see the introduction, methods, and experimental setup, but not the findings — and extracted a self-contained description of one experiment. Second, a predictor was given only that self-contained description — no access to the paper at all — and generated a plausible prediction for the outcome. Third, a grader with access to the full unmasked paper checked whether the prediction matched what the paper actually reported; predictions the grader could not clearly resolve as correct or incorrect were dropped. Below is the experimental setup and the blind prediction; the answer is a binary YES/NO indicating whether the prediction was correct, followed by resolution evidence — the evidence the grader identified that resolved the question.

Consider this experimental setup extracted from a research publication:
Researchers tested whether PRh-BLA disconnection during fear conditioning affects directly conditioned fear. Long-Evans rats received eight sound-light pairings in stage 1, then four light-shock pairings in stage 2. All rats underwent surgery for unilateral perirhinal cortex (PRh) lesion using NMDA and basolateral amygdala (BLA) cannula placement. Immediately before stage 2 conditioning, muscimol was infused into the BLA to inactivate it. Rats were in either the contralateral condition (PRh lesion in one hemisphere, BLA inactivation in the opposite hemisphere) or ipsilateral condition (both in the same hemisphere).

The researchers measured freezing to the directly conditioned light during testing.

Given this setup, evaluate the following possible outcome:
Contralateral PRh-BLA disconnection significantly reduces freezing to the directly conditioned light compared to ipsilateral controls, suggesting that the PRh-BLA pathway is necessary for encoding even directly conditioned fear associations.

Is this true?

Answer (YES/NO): NO